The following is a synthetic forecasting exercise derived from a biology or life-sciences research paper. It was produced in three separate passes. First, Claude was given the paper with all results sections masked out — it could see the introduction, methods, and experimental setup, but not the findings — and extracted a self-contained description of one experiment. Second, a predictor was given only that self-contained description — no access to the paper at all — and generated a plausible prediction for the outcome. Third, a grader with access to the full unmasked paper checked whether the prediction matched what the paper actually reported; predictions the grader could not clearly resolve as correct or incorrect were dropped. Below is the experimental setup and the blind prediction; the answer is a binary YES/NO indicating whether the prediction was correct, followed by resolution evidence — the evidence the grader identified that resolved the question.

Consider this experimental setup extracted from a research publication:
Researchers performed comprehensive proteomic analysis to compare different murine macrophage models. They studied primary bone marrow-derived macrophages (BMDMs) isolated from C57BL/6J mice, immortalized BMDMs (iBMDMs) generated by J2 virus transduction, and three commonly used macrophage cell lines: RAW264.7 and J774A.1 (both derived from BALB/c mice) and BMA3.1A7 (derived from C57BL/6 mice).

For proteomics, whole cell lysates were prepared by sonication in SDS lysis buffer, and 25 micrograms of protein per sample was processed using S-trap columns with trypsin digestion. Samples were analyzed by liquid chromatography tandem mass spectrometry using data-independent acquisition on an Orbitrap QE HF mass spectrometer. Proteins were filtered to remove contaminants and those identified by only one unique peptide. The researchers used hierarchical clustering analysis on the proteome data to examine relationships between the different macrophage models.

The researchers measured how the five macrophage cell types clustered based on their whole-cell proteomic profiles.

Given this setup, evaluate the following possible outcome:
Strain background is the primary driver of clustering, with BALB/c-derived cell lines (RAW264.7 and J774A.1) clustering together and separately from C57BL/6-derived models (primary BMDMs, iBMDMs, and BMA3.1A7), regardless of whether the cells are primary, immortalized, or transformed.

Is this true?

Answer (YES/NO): NO